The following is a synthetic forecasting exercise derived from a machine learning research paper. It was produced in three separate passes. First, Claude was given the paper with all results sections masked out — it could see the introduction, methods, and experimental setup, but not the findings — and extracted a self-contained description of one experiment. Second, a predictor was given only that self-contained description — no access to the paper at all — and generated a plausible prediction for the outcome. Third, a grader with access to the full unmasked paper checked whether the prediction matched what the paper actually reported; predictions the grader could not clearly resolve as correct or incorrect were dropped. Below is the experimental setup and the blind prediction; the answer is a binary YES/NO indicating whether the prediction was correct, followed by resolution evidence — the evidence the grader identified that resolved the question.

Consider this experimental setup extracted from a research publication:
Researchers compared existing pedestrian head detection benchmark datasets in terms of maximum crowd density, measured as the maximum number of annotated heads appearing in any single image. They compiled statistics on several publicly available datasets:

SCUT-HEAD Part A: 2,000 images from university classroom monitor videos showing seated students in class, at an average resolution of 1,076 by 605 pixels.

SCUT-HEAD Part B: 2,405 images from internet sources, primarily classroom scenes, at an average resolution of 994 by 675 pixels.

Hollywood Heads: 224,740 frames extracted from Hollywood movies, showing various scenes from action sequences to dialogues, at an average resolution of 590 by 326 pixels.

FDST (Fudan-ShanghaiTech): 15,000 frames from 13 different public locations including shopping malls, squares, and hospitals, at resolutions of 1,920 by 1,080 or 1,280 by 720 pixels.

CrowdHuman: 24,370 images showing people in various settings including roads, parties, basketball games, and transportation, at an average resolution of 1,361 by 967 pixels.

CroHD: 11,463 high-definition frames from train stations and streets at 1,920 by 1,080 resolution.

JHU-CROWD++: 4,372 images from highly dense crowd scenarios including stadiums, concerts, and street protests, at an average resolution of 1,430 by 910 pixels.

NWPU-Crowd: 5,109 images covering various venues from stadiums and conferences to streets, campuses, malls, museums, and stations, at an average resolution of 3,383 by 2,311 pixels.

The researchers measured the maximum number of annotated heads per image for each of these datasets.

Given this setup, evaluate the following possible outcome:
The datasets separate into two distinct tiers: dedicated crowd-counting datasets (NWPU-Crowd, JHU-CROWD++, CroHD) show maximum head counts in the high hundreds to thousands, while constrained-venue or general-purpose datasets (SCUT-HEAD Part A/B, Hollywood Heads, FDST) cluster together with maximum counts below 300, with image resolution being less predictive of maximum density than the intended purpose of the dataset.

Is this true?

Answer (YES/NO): NO